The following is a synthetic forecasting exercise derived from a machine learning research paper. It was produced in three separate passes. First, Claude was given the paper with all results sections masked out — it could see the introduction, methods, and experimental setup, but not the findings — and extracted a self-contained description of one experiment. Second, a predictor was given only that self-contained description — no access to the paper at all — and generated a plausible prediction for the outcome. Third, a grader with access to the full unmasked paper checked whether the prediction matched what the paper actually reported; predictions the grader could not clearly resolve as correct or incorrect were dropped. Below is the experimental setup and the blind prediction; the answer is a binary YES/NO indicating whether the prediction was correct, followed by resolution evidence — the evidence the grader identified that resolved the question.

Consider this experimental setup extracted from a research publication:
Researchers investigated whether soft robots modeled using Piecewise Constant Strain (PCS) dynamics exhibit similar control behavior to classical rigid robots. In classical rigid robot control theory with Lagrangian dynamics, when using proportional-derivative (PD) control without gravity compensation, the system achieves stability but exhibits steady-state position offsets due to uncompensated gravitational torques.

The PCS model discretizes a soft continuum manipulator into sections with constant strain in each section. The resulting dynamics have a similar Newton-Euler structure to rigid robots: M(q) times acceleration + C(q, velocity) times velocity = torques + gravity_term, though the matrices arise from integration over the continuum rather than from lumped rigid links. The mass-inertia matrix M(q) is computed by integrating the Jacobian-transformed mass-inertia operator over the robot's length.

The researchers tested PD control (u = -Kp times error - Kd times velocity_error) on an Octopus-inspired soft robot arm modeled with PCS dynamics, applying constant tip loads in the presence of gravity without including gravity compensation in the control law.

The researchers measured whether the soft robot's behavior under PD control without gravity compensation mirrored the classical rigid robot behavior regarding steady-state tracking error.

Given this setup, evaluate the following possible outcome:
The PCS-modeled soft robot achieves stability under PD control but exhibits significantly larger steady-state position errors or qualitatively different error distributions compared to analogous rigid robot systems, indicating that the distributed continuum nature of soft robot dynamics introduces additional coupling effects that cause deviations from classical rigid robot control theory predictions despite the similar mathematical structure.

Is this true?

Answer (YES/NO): NO